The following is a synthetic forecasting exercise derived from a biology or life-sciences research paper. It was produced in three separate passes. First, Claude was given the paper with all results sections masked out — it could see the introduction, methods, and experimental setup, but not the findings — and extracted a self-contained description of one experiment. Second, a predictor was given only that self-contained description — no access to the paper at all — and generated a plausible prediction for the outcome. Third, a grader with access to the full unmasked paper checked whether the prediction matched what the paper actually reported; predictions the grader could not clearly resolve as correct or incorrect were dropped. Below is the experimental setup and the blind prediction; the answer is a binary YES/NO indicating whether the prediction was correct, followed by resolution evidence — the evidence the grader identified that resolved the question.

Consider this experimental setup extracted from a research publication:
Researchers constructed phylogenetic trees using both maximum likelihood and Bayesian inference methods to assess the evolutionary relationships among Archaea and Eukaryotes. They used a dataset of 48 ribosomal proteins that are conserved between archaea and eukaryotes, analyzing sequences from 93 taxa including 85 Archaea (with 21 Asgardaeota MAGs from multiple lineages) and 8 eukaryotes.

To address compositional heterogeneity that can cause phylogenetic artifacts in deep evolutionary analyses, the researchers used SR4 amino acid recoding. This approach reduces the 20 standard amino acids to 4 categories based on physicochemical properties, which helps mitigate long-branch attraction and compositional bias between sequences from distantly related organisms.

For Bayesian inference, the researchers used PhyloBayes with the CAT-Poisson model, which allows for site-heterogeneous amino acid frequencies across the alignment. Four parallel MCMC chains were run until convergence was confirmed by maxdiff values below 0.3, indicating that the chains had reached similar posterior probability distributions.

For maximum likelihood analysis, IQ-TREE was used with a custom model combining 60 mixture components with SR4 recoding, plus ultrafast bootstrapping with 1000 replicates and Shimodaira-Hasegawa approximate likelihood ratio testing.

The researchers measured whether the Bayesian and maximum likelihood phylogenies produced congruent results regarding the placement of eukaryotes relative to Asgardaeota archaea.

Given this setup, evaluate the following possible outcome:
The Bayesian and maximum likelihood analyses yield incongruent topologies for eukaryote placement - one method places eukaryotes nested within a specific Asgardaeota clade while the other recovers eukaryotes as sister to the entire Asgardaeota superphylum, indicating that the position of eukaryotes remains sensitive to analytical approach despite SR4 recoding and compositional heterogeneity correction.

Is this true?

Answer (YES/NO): NO